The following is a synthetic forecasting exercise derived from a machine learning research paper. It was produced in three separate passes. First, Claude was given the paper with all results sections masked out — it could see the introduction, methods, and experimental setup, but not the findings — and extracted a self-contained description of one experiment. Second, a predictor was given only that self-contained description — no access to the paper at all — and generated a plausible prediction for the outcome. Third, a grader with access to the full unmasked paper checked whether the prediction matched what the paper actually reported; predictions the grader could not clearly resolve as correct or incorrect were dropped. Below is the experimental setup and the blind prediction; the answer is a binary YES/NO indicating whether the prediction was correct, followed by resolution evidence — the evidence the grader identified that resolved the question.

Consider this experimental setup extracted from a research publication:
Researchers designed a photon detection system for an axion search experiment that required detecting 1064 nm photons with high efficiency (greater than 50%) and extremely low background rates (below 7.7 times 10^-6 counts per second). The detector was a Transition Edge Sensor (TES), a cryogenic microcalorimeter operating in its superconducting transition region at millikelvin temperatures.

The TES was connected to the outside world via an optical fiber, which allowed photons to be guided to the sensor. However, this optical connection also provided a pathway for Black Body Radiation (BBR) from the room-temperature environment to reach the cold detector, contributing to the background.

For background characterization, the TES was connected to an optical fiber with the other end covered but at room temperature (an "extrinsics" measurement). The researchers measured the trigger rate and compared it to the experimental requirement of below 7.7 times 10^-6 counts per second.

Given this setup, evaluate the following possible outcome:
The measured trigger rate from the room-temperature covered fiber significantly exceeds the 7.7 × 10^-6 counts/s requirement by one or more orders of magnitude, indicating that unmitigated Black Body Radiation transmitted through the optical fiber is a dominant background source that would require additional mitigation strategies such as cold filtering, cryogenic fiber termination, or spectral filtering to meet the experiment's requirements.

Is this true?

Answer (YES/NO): YES